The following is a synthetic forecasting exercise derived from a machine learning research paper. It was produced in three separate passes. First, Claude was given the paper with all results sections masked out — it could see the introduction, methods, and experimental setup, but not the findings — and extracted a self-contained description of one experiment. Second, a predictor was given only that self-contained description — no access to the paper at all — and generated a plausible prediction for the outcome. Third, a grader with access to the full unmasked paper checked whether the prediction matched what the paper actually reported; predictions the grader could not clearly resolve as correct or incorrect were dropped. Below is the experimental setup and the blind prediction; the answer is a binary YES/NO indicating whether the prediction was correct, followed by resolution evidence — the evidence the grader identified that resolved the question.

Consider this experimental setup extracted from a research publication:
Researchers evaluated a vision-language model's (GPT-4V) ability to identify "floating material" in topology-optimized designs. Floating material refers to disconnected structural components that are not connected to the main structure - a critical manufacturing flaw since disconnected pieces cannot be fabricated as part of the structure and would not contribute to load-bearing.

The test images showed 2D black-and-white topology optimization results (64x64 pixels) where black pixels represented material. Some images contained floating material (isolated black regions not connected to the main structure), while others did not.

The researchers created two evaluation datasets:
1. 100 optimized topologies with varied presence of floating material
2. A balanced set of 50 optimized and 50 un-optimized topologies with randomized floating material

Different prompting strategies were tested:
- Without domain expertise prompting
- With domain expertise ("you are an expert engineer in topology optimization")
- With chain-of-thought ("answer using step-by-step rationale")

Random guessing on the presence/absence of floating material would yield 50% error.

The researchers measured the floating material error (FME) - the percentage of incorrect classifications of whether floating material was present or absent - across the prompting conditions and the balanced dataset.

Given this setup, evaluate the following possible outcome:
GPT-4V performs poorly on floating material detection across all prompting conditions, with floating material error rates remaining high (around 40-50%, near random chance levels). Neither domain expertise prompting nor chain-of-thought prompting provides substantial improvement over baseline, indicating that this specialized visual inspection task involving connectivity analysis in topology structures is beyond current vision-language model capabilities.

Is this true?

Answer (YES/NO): YES